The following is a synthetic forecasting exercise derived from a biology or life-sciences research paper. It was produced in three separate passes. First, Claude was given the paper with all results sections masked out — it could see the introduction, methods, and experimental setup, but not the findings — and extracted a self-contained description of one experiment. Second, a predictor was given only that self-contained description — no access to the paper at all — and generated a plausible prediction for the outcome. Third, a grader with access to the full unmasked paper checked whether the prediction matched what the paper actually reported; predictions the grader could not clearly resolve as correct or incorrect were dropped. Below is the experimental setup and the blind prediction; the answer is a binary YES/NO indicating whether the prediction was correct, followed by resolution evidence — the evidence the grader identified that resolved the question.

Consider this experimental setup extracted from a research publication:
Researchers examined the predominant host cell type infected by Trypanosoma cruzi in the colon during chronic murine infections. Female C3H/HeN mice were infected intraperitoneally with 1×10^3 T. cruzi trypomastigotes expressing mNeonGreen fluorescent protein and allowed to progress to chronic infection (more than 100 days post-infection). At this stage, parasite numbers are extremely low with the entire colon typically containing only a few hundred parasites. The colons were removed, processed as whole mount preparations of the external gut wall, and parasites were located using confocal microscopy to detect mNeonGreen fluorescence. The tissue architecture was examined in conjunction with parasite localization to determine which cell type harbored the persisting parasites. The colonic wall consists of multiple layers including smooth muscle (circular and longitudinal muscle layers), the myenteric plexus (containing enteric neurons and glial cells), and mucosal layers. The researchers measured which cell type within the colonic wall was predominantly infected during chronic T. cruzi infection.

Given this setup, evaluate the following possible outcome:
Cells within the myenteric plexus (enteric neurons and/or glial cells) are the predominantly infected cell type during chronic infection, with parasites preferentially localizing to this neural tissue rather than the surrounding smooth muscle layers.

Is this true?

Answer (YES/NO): NO